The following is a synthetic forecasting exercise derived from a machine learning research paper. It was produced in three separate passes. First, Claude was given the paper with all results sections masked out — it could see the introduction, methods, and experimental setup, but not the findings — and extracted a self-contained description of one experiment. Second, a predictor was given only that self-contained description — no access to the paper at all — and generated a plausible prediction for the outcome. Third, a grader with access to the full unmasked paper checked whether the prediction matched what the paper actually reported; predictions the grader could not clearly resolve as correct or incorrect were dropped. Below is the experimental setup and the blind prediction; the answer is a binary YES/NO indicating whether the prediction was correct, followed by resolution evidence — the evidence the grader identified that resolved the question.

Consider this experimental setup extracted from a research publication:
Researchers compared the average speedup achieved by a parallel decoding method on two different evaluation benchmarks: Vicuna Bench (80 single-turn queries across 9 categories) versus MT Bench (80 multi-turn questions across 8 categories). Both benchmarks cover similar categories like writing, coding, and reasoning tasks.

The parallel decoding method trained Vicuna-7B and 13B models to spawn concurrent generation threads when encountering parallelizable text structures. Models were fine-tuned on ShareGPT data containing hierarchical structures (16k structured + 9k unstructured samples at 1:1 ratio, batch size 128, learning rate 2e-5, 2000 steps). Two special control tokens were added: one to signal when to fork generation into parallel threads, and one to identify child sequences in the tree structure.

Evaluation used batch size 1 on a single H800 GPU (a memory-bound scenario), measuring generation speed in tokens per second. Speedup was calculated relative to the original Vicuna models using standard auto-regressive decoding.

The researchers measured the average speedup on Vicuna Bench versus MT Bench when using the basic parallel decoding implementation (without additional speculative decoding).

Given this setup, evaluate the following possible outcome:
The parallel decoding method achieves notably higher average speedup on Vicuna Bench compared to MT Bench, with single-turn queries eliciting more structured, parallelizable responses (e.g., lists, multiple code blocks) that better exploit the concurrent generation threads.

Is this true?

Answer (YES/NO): YES